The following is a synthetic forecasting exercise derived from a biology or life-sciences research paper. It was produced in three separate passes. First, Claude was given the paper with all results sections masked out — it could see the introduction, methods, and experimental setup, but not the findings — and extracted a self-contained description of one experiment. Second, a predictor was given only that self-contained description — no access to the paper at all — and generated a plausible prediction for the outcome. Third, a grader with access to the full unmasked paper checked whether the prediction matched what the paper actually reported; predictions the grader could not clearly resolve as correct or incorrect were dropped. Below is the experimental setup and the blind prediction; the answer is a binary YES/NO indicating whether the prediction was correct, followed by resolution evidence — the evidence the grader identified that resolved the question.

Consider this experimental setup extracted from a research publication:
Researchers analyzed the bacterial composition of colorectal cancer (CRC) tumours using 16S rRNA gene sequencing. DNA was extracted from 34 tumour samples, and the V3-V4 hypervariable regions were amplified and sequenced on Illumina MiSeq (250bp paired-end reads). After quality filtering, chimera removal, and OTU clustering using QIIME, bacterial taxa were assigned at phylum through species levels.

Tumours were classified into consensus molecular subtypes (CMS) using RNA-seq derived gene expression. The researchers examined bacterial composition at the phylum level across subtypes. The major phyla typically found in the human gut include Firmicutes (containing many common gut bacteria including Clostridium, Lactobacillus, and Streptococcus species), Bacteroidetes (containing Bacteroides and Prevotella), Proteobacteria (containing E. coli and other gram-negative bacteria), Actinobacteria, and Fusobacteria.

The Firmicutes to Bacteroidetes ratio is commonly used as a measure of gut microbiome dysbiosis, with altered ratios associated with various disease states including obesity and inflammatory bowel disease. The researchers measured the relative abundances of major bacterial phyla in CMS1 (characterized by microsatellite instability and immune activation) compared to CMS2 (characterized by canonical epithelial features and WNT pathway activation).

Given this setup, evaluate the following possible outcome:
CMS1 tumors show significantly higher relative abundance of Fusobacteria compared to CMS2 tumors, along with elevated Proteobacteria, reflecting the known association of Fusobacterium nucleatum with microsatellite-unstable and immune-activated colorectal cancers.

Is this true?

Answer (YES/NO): NO